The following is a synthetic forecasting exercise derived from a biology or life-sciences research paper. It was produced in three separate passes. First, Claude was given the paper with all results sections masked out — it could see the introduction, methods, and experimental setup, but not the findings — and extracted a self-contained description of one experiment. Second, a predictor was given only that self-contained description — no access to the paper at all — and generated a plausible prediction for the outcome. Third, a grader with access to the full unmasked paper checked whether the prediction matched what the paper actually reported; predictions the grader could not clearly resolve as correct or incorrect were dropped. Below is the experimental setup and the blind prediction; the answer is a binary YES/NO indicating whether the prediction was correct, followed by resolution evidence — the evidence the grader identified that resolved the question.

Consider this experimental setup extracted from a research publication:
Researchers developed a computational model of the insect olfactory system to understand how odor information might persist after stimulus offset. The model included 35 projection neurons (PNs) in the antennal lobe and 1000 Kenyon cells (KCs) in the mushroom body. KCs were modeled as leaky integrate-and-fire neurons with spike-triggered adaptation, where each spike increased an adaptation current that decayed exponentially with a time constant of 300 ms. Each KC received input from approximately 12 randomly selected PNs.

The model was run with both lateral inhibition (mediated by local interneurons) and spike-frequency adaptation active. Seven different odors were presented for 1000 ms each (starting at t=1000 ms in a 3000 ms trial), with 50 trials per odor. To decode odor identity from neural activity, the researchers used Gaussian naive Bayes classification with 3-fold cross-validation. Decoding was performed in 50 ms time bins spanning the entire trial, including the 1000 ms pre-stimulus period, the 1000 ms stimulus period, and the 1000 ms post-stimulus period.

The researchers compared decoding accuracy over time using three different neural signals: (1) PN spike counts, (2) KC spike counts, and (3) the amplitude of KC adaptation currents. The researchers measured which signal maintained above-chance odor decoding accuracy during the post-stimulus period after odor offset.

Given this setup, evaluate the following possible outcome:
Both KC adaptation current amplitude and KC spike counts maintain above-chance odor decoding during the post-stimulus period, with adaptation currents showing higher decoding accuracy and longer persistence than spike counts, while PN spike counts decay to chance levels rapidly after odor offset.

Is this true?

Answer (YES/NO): NO